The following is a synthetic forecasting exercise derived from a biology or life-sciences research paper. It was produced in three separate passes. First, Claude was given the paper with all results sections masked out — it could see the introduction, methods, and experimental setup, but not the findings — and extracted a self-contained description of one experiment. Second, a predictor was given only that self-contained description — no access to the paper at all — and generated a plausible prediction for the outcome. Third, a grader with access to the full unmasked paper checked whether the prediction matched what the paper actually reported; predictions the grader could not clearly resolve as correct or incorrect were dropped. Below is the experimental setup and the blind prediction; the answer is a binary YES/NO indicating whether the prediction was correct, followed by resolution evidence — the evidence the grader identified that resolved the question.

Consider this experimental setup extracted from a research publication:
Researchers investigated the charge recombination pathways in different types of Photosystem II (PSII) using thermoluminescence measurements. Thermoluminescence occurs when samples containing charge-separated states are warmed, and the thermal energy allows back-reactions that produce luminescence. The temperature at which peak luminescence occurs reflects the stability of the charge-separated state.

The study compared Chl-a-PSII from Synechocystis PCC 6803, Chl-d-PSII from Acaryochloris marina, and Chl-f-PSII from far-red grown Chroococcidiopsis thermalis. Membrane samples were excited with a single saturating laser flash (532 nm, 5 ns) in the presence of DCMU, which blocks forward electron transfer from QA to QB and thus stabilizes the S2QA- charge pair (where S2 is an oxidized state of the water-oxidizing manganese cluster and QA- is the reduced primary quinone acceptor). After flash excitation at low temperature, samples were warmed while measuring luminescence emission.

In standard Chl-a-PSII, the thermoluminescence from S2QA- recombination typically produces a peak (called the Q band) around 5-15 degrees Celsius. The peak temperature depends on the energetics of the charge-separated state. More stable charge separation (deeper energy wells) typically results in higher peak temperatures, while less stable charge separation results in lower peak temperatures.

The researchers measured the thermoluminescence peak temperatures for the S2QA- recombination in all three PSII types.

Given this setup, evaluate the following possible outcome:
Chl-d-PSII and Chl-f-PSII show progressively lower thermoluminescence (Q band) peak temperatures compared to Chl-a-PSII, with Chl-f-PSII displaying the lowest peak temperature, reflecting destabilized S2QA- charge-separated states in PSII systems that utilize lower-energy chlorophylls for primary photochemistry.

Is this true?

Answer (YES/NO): NO